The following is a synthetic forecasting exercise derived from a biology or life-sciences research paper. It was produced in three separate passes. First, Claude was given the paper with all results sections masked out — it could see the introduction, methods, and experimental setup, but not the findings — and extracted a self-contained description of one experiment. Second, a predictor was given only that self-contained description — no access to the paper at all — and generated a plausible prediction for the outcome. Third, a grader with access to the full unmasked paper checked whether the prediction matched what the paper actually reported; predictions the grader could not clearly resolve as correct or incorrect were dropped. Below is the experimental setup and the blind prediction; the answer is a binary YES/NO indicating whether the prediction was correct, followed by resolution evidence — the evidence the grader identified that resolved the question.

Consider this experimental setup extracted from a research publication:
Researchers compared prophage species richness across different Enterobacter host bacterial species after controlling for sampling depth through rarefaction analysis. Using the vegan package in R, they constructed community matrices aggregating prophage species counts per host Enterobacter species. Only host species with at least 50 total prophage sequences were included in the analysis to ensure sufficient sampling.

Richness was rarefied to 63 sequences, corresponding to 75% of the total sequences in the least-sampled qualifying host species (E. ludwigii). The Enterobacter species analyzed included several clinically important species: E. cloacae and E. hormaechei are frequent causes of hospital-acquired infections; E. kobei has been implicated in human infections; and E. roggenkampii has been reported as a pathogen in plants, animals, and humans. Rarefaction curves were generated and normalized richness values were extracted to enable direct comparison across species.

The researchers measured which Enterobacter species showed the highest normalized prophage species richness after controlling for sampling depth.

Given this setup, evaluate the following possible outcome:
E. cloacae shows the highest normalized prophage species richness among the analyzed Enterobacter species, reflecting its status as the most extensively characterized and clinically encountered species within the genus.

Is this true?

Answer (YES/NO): NO